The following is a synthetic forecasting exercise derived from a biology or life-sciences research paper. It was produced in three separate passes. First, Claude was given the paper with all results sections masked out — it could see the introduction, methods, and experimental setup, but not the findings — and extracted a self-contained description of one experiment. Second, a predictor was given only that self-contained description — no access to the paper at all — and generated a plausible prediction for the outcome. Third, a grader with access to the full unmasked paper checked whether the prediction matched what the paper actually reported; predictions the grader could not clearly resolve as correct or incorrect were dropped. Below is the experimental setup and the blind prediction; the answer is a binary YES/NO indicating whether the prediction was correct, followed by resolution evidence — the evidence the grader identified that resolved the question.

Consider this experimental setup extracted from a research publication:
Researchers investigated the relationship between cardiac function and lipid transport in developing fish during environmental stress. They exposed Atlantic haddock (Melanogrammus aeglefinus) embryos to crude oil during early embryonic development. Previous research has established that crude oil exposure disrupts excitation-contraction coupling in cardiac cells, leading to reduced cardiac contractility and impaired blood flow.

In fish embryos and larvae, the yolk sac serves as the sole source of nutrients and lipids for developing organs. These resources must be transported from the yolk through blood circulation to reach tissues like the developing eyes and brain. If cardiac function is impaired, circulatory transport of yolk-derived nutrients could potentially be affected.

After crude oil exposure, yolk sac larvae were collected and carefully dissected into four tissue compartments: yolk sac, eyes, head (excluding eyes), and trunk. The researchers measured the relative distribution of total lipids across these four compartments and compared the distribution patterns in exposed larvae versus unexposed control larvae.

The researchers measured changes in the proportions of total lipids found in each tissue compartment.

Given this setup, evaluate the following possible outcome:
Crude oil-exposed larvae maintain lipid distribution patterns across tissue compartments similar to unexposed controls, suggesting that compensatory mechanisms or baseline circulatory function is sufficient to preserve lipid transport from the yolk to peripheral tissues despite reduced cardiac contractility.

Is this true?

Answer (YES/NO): NO